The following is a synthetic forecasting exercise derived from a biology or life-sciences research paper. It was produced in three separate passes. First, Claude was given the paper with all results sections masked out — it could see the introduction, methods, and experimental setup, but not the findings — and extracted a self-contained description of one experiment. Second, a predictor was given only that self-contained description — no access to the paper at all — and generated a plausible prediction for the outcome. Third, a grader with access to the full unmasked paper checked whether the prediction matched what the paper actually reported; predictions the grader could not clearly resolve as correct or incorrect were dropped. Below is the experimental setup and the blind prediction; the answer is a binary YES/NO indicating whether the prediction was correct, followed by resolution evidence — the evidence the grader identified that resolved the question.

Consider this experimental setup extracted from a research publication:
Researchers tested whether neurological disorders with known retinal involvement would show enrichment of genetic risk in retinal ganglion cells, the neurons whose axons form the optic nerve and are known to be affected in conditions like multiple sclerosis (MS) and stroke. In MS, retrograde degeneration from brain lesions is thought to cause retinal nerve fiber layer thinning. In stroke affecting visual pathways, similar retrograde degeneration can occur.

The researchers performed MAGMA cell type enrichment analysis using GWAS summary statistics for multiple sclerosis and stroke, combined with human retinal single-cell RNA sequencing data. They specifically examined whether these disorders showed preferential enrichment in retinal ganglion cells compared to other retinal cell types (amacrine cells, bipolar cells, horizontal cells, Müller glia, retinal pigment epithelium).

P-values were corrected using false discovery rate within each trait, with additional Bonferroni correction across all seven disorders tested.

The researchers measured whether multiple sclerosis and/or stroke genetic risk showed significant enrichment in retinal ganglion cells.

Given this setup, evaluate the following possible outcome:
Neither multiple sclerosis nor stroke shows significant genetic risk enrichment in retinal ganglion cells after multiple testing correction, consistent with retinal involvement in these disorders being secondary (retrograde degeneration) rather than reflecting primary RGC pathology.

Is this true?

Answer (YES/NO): YES